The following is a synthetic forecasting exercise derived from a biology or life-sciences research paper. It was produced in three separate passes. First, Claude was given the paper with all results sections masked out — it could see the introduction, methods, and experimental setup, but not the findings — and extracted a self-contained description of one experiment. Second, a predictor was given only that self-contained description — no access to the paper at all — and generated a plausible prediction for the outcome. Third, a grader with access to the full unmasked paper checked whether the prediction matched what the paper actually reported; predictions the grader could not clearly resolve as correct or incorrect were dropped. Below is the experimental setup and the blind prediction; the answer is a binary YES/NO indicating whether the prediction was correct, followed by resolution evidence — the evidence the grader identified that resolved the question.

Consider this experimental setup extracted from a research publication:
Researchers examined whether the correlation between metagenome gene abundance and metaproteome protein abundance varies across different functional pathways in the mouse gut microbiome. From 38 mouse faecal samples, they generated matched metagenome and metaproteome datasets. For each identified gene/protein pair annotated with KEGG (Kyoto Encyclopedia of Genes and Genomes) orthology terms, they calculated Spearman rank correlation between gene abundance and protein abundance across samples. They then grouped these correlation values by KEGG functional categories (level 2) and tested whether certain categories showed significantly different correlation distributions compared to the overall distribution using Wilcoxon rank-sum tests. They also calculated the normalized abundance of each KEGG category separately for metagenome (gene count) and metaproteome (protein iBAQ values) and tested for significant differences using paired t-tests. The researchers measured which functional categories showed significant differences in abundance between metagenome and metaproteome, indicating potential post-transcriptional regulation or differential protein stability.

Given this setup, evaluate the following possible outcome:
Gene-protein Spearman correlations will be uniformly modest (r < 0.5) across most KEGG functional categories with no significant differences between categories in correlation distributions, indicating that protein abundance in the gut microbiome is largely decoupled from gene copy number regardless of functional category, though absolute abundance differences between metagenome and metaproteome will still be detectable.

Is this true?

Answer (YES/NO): NO